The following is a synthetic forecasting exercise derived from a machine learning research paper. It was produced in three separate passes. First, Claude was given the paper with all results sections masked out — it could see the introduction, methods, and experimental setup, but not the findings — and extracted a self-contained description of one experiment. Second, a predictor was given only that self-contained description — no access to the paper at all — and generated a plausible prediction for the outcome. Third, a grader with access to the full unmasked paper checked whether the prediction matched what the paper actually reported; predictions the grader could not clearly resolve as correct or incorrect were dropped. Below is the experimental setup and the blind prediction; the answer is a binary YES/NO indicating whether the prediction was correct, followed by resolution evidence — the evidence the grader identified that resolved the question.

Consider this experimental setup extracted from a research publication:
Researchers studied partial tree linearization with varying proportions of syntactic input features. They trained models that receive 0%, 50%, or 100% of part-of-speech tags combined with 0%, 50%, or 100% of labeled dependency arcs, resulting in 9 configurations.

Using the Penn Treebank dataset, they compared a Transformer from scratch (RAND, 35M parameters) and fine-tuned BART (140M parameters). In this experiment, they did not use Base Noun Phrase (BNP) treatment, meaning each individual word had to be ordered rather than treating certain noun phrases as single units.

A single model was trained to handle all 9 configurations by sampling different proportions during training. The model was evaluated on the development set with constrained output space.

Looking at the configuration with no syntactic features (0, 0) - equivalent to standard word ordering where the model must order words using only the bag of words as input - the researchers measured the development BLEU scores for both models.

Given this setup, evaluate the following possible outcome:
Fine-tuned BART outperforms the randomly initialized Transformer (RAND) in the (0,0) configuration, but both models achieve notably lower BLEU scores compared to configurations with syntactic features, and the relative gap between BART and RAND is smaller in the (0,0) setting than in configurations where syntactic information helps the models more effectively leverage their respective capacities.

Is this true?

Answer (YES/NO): NO